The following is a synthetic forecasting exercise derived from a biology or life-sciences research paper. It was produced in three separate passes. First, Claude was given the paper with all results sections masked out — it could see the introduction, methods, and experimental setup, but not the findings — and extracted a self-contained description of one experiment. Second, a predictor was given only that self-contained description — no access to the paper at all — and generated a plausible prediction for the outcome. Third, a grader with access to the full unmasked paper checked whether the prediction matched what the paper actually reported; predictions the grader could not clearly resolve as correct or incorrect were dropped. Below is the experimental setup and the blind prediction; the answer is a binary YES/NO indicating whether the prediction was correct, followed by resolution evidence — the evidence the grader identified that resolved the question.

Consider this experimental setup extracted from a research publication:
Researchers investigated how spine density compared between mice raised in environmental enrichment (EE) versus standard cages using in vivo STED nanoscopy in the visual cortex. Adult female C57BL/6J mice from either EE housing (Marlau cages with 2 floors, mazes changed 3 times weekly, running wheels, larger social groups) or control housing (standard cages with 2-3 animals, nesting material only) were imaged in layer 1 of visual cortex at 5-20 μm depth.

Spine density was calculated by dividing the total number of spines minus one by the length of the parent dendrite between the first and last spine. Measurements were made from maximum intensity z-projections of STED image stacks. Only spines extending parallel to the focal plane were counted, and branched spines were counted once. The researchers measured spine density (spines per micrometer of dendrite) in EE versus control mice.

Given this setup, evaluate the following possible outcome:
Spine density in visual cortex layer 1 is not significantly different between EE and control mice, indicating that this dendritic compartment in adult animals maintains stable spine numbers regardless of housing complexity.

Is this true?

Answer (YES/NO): YES